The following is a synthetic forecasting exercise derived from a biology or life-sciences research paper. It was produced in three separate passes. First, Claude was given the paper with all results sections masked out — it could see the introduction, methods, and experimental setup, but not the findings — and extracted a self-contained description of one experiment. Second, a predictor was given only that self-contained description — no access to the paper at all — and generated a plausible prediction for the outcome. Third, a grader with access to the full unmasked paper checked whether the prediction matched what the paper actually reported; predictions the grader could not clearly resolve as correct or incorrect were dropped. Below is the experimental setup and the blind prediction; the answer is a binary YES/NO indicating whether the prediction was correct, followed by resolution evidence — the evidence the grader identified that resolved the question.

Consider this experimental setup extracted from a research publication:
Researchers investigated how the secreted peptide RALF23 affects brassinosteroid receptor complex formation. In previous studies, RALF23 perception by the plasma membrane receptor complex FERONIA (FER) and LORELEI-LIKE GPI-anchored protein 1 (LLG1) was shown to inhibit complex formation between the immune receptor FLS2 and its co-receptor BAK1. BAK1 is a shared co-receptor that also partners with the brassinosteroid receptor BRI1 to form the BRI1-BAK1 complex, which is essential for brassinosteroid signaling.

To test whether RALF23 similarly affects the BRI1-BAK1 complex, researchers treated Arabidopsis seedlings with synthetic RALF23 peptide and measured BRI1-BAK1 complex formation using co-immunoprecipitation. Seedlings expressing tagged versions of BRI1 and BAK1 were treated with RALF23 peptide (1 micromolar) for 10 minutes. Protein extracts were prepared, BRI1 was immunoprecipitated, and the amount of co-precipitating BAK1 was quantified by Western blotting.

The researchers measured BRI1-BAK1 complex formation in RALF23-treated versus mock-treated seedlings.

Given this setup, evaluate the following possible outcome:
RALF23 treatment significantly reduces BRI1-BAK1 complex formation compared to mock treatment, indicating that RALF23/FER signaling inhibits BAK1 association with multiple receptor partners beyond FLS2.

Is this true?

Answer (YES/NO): NO